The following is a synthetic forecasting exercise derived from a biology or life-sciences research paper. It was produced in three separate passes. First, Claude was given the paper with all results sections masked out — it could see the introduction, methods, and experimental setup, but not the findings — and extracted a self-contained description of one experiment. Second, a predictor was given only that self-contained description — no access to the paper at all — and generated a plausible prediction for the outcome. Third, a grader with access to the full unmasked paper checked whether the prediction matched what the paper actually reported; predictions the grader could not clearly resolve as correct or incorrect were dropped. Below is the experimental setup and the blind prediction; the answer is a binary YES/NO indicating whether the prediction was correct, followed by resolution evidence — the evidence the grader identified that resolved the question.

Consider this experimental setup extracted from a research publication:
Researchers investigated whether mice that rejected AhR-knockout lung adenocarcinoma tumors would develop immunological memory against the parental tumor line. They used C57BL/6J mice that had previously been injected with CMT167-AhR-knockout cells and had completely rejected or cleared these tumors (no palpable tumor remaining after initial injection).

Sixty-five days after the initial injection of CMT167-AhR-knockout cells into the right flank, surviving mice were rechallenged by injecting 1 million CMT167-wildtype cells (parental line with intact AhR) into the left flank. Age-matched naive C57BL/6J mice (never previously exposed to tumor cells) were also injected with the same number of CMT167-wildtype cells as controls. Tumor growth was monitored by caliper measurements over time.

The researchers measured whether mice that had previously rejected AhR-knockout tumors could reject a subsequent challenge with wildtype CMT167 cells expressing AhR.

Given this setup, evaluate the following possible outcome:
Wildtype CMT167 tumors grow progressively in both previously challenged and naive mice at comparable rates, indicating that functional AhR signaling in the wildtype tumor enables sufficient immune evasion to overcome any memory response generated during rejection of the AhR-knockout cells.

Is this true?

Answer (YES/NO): NO